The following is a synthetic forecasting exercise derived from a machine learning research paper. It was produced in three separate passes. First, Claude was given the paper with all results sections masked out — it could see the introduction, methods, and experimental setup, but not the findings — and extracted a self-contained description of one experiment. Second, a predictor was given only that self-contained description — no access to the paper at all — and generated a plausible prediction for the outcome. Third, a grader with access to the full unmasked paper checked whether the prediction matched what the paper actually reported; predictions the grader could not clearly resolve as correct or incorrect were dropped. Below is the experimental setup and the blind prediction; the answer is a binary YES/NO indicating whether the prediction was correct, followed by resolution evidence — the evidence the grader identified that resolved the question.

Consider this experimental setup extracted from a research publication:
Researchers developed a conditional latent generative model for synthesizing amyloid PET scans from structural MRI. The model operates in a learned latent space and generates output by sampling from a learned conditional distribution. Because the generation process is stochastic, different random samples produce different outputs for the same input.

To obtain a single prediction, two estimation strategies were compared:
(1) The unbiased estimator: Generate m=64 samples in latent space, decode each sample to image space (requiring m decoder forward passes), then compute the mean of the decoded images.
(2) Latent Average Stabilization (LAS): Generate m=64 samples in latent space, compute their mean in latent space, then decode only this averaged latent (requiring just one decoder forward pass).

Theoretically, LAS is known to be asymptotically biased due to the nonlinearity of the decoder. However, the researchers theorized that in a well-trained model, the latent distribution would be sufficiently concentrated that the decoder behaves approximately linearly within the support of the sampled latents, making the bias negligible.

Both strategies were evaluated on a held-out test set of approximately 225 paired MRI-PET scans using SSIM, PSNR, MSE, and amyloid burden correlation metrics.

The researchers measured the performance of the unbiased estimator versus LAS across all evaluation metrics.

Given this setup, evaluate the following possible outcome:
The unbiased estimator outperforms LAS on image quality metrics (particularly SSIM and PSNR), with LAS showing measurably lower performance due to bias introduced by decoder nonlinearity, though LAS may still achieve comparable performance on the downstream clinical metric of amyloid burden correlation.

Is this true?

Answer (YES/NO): NO